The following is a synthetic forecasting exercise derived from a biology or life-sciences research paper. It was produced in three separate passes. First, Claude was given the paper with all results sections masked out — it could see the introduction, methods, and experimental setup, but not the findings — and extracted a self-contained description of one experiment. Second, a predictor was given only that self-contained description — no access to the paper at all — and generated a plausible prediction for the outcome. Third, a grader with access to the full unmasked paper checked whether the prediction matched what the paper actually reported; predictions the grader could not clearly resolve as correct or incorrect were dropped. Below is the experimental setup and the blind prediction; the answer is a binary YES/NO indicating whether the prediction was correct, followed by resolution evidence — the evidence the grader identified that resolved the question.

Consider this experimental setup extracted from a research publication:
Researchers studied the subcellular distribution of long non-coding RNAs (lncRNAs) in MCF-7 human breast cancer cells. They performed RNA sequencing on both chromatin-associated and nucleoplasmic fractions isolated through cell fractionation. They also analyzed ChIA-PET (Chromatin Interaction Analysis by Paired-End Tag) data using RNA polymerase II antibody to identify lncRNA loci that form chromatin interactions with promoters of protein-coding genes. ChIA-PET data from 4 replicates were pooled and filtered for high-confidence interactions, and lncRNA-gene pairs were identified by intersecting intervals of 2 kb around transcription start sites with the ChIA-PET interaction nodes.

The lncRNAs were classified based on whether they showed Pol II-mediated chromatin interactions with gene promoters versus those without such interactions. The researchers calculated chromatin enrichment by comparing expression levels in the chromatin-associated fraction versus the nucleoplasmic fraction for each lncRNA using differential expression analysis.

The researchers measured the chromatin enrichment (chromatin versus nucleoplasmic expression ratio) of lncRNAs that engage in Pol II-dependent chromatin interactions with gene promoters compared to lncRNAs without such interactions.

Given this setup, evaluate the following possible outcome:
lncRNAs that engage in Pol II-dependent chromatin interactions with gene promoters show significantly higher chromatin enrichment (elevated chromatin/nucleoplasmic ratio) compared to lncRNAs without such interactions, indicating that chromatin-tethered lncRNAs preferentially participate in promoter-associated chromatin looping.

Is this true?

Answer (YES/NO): NO